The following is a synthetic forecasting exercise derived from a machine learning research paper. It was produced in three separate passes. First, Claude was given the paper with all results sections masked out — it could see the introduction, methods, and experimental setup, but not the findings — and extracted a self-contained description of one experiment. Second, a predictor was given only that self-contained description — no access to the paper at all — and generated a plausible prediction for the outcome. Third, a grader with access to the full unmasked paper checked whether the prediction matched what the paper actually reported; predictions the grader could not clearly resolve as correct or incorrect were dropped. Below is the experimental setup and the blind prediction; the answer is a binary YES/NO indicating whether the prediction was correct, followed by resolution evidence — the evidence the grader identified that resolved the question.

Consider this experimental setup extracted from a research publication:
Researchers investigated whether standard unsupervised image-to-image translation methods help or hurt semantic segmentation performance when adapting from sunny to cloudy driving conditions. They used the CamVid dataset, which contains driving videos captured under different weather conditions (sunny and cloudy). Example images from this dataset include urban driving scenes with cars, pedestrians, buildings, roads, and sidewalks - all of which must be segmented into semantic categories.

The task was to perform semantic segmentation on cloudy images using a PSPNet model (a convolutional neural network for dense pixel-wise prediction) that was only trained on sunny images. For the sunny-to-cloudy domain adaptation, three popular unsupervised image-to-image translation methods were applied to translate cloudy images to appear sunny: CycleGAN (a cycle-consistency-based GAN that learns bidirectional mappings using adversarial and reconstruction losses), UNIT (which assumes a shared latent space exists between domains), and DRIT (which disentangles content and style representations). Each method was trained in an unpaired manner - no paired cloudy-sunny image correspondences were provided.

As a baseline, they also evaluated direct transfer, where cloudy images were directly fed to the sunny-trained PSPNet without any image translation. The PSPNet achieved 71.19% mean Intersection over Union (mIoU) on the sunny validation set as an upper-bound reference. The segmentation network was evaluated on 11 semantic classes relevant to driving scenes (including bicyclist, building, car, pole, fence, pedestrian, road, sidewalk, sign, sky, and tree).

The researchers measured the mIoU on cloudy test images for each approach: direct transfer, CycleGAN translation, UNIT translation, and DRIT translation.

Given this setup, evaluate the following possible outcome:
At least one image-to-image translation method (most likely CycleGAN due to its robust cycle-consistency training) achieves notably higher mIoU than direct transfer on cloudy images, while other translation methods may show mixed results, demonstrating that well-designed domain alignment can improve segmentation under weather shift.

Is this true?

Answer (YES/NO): NO